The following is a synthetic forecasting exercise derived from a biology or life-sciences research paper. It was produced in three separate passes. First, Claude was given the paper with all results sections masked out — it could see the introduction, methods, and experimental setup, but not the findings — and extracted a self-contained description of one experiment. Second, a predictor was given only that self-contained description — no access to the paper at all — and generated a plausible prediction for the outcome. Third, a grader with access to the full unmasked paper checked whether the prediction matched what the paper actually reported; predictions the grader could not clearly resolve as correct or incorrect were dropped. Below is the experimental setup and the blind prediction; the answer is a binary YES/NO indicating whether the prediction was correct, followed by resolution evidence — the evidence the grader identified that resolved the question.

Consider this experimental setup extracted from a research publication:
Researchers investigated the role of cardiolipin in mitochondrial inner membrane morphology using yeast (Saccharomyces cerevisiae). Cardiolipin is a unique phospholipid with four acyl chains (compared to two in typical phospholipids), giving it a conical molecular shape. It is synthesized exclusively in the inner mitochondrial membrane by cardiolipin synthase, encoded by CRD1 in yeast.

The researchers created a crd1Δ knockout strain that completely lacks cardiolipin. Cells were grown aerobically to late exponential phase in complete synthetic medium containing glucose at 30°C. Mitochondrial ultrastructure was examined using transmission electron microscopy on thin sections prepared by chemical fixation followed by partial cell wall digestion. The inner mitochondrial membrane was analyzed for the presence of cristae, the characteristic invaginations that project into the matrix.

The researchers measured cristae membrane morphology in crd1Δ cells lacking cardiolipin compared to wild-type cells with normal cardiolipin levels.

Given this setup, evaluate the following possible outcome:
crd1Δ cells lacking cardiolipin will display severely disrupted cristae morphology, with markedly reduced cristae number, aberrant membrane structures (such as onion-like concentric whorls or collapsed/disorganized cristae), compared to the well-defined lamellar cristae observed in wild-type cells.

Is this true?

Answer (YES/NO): NO